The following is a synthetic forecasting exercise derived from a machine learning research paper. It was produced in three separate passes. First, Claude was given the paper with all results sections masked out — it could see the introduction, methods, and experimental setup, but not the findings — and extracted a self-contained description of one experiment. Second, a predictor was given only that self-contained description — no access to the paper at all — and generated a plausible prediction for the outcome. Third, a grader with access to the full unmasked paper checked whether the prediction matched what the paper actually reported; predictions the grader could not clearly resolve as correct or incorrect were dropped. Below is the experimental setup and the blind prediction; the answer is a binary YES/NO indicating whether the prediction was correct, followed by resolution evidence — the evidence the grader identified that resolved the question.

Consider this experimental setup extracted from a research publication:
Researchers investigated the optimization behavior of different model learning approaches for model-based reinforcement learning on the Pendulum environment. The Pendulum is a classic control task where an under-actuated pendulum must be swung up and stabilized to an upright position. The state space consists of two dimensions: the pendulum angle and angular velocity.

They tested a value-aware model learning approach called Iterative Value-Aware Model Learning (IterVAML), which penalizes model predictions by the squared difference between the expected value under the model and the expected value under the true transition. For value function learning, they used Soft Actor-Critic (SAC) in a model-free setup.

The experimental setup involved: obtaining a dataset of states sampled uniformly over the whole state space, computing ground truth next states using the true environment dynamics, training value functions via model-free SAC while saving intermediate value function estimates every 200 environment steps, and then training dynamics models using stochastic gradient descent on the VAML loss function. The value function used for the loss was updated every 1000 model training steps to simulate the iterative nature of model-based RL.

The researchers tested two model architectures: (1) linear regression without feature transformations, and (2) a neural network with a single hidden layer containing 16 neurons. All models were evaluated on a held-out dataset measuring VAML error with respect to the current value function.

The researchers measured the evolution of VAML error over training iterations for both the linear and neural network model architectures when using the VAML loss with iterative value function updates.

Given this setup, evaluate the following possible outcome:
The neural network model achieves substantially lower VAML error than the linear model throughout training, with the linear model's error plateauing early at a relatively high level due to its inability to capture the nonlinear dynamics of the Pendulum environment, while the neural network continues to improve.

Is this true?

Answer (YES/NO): NO